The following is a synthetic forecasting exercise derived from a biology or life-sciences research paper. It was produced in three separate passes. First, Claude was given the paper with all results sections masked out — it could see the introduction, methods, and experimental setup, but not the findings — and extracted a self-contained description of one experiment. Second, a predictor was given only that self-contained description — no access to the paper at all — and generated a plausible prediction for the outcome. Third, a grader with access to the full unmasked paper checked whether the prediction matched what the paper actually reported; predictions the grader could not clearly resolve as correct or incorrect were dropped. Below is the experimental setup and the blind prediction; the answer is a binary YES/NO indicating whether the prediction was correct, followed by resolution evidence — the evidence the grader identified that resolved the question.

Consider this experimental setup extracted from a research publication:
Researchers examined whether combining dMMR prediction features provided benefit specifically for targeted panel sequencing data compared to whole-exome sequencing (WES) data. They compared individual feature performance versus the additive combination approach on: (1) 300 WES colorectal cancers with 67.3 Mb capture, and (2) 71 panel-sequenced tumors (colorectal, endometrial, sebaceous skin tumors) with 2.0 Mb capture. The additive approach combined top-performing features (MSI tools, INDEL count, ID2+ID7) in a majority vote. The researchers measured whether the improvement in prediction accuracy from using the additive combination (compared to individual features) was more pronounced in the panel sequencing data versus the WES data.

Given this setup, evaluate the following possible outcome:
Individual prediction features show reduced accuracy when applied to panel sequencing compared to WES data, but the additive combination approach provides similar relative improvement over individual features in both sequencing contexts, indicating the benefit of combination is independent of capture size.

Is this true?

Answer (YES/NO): NO